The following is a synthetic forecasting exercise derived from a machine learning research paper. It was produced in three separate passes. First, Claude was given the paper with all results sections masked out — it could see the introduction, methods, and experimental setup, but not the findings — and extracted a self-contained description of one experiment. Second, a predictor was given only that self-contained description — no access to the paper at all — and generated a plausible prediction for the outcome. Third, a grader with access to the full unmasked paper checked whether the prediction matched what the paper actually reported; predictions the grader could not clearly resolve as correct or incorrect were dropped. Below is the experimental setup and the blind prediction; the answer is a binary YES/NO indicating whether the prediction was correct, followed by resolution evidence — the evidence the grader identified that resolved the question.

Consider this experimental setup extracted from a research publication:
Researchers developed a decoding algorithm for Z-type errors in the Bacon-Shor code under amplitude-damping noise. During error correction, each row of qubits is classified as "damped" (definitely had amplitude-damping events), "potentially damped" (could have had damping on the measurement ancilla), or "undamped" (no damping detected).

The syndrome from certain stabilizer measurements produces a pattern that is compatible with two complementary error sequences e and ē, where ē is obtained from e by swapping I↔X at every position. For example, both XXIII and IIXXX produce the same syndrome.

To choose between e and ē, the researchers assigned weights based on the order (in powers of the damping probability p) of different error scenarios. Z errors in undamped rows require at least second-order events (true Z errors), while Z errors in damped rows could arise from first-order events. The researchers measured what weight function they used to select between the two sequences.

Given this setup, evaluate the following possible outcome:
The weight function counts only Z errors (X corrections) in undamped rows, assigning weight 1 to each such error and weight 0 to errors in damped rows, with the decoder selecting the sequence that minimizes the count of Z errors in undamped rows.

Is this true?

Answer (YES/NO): NO